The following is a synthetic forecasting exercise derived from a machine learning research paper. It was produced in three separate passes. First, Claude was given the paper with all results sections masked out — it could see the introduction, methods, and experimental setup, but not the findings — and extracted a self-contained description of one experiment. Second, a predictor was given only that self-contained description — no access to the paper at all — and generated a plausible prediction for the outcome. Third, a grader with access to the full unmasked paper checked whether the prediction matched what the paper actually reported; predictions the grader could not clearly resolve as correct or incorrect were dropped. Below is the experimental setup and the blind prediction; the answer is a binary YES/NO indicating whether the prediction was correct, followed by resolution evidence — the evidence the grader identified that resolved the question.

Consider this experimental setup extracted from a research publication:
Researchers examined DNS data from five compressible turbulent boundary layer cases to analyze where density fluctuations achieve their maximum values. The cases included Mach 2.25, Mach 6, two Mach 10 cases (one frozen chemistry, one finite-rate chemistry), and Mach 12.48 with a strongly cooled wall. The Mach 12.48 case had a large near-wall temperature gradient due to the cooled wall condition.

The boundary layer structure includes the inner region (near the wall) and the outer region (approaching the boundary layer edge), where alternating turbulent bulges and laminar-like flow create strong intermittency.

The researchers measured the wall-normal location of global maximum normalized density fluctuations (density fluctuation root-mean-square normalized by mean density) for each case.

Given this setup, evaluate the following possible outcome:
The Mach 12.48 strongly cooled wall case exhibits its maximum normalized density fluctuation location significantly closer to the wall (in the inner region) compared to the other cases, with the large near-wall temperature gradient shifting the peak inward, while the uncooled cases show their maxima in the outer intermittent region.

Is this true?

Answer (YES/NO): NO